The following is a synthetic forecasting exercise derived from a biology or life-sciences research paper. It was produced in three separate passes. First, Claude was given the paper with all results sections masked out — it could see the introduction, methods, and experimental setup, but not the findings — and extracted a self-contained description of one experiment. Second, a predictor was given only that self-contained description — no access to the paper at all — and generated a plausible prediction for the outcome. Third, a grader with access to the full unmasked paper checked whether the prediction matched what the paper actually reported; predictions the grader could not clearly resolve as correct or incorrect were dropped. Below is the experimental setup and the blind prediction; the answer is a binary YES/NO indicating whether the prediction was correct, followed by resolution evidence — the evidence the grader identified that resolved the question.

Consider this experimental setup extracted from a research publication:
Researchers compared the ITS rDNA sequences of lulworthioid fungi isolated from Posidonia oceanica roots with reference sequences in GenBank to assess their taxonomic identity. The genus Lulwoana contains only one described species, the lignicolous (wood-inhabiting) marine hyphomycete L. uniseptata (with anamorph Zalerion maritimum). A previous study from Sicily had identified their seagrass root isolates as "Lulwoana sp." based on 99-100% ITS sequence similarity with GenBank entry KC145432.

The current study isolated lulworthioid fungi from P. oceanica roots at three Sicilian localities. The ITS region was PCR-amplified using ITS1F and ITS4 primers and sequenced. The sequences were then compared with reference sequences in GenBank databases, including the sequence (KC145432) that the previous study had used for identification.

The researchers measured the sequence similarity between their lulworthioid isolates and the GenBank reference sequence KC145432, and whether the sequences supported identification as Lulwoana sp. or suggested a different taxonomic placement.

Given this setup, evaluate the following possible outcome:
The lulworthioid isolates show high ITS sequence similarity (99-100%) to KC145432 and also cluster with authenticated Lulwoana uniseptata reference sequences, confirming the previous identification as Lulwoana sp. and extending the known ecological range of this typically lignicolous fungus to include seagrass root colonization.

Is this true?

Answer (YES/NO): NO